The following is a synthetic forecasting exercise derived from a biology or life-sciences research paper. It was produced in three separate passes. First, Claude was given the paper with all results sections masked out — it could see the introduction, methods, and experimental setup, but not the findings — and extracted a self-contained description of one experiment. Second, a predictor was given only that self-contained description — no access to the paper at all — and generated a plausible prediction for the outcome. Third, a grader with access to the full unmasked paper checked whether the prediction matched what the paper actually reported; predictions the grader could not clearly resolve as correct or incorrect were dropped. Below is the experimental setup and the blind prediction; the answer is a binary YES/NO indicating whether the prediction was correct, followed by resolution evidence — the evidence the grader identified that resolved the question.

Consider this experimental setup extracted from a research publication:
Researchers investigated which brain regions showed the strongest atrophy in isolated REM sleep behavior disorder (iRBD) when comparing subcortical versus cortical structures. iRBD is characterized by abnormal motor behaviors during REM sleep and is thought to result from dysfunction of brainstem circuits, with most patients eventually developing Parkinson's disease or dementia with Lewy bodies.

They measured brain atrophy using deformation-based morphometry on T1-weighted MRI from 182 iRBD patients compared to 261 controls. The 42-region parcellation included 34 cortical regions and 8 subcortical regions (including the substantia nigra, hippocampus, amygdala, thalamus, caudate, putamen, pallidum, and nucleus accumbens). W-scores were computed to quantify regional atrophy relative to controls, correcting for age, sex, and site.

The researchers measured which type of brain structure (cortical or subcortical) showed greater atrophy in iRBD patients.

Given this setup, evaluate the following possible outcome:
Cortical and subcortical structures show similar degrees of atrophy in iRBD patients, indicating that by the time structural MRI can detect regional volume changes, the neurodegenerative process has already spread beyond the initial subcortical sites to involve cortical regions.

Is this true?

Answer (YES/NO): NO